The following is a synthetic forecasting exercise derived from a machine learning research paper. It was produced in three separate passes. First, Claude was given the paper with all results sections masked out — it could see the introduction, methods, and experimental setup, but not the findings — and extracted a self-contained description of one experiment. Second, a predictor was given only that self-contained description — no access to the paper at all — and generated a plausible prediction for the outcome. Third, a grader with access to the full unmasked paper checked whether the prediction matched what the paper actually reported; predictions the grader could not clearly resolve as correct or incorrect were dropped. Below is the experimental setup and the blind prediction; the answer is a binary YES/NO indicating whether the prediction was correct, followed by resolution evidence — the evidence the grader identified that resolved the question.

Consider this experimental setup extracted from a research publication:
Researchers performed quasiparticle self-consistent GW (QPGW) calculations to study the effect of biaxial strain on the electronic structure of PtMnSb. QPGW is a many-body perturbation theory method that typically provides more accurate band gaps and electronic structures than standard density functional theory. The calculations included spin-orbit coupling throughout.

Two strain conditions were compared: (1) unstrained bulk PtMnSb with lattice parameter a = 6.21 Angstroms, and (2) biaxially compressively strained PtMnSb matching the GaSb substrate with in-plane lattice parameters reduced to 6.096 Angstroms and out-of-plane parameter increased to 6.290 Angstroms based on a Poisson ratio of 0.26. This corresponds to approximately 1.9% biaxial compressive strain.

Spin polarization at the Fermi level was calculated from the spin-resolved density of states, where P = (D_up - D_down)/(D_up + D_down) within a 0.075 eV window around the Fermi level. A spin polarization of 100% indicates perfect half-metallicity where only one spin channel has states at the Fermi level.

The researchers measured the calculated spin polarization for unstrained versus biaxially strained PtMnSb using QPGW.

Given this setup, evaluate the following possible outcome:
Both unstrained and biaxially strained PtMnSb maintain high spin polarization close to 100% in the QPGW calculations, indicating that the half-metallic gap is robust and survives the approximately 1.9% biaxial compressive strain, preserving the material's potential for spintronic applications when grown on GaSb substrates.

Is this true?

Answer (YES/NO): NO